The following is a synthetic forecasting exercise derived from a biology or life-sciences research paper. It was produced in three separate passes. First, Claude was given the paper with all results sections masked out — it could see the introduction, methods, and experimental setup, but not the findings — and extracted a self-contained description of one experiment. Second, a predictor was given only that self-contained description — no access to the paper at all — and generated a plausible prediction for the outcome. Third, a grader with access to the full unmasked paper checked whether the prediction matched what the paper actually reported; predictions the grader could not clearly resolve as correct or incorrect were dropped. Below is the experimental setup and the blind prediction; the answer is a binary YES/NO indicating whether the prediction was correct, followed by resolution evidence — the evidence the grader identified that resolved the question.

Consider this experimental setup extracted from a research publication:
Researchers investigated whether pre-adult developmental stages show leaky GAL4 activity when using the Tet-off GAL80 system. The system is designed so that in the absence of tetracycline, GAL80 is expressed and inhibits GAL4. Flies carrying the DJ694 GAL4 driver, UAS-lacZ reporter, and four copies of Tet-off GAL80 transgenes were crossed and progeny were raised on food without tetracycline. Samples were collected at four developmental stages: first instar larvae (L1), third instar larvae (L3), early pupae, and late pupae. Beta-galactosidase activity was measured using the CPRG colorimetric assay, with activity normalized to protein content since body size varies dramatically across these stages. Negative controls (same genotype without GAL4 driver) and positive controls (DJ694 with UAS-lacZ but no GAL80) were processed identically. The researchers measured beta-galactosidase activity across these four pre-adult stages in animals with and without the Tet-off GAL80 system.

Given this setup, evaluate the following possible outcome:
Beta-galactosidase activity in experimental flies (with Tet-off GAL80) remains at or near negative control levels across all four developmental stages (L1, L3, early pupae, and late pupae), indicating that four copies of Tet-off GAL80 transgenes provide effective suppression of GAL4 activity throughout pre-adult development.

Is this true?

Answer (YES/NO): NO